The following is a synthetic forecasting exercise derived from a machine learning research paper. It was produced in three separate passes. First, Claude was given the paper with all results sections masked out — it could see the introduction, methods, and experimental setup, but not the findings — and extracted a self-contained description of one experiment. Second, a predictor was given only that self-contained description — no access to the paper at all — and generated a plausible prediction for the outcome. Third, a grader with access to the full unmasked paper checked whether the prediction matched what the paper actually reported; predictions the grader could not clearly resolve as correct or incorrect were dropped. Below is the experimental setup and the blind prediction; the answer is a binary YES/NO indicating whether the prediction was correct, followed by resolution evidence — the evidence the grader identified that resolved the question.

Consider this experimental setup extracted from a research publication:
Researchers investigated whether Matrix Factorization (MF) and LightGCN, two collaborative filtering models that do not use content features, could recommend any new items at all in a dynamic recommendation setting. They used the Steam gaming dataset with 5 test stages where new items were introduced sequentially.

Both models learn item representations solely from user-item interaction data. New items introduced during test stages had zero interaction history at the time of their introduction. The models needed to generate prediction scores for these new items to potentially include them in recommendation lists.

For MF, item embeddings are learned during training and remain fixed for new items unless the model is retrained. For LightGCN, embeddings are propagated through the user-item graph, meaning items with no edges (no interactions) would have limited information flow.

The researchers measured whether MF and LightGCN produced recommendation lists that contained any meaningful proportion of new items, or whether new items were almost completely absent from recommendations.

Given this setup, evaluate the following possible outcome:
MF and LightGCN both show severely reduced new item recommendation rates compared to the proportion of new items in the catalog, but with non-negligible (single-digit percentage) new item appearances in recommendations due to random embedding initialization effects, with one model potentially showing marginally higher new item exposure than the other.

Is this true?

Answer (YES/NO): NO